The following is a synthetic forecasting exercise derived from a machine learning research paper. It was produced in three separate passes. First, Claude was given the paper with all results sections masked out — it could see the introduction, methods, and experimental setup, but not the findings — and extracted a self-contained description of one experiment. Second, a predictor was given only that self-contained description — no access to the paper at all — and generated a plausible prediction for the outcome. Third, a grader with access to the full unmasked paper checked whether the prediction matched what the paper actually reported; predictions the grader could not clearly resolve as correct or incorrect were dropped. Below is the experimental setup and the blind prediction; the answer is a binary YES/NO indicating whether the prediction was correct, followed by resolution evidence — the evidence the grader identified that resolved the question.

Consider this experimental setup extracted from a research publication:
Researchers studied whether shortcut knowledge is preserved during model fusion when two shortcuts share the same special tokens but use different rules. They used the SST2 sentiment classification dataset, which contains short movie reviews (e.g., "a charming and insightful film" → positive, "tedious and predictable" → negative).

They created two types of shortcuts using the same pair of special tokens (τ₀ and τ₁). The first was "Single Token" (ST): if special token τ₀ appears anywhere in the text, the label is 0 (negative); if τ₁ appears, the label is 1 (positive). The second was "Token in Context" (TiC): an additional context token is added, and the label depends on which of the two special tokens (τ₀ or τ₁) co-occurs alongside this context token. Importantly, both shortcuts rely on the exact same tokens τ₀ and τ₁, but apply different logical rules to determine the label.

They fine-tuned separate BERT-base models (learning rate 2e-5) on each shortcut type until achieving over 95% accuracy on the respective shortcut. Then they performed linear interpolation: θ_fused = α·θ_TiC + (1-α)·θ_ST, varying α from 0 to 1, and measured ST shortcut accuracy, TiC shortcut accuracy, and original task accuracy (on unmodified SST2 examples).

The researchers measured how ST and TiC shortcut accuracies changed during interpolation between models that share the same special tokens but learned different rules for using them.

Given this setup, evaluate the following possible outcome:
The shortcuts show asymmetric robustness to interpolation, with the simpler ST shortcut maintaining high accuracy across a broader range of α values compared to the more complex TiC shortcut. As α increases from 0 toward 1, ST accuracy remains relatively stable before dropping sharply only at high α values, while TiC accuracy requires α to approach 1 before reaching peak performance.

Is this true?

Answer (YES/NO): NO